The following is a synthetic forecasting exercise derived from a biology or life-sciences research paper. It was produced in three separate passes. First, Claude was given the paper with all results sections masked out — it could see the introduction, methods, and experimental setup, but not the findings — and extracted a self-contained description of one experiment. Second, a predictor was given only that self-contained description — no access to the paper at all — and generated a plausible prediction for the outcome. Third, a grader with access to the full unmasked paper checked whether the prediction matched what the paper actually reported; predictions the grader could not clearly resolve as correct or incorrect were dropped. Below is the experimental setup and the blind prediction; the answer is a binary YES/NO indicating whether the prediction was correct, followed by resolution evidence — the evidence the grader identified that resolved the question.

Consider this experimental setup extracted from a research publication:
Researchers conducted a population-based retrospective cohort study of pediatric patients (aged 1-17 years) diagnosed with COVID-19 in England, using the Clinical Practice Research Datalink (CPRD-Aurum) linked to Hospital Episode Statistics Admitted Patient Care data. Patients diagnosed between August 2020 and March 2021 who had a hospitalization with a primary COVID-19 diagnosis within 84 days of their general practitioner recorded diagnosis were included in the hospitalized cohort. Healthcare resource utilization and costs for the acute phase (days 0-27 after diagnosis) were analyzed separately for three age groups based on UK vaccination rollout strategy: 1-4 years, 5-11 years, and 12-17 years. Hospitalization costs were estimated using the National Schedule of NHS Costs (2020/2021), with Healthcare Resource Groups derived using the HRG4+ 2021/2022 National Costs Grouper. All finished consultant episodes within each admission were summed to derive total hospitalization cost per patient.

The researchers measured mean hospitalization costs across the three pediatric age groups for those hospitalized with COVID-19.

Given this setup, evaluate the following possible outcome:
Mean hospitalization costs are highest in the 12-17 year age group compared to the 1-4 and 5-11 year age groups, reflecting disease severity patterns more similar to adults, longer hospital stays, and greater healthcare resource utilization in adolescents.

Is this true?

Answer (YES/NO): YES